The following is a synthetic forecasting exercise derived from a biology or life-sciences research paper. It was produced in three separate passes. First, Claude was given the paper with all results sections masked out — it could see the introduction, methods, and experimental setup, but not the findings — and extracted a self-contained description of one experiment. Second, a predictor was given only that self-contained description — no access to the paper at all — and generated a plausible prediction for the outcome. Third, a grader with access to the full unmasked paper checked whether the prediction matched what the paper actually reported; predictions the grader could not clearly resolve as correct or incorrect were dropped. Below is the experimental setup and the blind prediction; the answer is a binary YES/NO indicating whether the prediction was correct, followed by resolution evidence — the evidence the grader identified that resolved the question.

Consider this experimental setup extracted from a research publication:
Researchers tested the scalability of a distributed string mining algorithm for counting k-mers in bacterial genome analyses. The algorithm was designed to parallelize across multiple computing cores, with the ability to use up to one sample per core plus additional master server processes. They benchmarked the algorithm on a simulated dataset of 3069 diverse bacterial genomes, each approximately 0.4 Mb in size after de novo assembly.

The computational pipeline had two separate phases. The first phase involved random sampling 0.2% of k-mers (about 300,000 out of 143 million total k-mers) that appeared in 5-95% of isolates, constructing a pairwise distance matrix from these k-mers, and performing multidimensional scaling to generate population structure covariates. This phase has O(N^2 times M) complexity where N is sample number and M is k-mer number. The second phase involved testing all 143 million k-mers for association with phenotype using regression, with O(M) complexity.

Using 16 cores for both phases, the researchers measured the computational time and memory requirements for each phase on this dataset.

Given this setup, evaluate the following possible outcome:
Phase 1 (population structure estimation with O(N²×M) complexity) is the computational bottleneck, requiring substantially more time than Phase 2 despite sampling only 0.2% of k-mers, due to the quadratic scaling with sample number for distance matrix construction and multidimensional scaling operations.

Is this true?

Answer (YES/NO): YES